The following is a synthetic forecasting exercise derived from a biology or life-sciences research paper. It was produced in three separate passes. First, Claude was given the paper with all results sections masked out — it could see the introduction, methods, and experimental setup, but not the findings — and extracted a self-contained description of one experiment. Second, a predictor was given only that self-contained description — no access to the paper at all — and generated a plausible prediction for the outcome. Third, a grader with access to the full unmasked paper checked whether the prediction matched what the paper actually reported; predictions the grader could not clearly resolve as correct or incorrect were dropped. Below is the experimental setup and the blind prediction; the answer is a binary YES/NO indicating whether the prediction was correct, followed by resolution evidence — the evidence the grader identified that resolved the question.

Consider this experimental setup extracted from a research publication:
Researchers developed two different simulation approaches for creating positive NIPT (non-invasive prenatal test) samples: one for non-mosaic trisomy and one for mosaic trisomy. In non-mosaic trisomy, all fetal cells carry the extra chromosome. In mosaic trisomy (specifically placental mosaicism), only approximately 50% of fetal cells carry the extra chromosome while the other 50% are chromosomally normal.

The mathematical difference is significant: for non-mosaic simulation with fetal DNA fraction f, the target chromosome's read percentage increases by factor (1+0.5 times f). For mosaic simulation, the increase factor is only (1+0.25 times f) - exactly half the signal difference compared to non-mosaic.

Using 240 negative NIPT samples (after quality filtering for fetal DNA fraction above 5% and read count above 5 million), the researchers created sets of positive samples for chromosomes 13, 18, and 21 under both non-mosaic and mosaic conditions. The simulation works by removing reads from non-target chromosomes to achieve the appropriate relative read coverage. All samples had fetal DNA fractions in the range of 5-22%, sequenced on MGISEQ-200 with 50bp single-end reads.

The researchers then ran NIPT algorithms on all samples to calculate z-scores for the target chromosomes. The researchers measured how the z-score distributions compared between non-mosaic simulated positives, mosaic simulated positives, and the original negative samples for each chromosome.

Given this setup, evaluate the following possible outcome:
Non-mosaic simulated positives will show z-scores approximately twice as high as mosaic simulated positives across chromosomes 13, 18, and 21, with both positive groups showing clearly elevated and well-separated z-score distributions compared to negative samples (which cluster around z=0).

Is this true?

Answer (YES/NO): NO